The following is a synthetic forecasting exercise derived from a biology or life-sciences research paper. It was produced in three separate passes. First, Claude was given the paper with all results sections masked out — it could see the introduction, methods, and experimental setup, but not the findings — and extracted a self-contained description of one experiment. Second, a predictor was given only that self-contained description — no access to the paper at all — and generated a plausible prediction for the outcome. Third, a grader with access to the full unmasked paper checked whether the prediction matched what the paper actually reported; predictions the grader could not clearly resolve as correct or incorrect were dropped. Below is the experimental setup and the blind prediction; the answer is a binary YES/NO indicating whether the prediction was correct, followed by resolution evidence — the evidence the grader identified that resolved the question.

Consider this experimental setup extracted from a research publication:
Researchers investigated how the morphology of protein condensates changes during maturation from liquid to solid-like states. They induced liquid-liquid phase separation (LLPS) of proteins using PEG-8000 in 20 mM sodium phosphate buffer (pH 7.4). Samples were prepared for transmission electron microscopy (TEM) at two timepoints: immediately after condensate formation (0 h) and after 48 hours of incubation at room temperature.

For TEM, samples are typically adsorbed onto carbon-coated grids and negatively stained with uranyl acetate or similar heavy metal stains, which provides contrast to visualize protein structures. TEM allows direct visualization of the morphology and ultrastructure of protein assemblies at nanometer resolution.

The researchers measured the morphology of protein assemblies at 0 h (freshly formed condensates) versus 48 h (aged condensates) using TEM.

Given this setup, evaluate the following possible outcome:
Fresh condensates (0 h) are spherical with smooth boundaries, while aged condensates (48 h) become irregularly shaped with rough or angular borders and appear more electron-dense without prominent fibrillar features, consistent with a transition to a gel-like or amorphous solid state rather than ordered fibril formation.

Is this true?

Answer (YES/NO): NO